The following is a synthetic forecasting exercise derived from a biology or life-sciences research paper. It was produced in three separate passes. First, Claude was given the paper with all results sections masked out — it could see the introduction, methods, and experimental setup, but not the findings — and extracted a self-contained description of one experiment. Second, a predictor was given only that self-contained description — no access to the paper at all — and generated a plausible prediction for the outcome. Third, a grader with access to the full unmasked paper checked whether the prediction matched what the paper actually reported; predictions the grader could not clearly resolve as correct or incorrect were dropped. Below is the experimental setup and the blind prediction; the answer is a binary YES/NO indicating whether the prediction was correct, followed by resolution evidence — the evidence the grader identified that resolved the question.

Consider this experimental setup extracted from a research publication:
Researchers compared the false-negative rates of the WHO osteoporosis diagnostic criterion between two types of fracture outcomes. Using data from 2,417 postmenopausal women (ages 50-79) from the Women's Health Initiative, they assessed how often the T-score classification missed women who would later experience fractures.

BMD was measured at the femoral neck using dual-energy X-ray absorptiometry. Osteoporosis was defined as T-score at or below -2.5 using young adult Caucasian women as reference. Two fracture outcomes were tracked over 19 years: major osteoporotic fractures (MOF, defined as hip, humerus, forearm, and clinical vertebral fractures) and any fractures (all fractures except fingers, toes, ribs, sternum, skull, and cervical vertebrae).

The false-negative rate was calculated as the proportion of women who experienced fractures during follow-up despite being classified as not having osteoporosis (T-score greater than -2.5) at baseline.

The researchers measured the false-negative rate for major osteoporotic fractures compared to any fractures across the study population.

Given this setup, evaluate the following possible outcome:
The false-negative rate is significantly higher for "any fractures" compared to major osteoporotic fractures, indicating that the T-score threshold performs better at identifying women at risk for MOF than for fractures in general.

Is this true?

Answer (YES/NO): NO